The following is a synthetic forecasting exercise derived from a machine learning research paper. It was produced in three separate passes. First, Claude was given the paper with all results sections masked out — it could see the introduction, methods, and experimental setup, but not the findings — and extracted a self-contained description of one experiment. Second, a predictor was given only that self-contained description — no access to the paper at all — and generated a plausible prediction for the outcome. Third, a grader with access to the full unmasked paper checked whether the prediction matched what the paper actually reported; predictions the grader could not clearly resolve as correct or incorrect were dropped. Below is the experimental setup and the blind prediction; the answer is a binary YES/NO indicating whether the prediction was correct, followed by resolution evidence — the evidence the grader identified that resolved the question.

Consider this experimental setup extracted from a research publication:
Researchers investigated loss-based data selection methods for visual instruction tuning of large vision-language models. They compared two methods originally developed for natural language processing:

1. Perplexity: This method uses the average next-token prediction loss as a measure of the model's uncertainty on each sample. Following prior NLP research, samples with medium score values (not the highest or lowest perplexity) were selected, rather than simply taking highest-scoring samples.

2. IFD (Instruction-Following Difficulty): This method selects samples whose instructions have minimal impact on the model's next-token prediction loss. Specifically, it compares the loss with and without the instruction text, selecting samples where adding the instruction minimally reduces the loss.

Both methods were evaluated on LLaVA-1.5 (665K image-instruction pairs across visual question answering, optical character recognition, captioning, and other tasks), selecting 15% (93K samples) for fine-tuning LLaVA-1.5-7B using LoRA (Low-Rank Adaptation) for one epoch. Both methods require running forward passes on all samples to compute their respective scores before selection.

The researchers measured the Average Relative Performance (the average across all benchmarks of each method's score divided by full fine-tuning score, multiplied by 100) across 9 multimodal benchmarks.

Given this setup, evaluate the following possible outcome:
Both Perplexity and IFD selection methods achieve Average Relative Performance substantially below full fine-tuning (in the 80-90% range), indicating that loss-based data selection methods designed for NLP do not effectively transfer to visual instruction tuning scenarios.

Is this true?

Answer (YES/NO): NO